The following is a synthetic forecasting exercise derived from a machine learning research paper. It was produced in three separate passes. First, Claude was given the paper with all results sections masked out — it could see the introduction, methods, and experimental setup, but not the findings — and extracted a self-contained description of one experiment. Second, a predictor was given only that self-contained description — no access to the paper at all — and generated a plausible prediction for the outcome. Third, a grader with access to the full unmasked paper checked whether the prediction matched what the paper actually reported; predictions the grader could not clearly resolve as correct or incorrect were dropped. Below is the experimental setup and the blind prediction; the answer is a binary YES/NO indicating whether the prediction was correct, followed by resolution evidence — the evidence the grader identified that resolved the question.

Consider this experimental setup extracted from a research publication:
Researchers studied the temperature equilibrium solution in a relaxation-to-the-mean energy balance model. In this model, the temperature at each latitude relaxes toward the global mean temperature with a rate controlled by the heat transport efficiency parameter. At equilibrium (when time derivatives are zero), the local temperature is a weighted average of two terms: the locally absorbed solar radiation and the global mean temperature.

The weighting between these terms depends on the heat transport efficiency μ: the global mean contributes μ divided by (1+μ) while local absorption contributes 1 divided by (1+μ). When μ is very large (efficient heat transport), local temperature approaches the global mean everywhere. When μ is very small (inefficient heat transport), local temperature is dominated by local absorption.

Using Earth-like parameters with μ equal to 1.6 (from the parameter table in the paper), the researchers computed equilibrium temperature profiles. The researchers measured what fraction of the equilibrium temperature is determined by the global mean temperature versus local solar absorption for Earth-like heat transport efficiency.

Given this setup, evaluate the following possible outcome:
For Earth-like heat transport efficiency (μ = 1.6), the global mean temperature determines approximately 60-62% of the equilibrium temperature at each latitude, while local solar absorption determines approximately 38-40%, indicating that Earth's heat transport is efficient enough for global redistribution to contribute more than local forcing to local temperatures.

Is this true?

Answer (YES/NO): YES